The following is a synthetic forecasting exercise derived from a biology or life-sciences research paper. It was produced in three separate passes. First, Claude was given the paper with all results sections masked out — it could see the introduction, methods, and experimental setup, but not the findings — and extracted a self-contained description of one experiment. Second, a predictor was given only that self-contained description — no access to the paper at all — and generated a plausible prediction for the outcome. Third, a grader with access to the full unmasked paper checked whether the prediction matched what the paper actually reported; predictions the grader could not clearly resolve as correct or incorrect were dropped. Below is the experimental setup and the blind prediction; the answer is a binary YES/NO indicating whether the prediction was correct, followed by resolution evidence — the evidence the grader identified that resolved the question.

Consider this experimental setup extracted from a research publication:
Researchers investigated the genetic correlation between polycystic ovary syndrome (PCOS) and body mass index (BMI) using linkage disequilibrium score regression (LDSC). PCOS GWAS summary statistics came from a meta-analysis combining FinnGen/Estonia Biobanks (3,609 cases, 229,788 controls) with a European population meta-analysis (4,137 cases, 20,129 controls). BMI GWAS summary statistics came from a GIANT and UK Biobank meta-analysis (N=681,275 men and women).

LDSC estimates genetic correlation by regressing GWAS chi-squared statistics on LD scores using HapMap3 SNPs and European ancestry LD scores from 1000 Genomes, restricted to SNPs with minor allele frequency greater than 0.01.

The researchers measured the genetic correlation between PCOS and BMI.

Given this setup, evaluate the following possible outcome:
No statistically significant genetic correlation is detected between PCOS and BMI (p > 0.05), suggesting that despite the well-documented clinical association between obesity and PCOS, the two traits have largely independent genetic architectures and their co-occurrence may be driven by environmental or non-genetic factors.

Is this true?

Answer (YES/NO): NO